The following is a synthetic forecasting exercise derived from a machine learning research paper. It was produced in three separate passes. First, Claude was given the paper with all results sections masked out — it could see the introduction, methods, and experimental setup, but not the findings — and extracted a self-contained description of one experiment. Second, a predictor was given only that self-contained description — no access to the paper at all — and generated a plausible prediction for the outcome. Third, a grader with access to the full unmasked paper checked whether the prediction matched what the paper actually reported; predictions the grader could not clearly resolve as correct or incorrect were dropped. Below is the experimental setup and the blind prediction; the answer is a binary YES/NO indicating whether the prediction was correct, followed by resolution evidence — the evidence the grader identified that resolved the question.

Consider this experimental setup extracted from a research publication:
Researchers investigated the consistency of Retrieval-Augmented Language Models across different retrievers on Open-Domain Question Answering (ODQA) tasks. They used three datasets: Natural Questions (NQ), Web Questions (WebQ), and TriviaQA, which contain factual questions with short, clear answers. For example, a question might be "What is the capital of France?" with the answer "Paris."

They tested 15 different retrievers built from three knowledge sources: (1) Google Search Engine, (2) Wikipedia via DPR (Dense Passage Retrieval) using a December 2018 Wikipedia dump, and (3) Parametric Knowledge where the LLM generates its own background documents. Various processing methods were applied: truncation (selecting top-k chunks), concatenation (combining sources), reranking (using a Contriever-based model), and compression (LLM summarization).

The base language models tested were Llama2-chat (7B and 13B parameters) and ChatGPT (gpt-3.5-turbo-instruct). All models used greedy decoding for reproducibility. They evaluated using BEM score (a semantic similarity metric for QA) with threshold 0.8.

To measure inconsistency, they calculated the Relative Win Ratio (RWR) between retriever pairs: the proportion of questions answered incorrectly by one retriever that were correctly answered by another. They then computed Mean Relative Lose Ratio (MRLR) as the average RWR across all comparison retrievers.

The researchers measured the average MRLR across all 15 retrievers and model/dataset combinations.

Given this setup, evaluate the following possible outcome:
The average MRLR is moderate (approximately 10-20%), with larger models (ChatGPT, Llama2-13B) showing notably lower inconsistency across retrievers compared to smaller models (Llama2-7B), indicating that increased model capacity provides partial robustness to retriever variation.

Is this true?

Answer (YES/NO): NO